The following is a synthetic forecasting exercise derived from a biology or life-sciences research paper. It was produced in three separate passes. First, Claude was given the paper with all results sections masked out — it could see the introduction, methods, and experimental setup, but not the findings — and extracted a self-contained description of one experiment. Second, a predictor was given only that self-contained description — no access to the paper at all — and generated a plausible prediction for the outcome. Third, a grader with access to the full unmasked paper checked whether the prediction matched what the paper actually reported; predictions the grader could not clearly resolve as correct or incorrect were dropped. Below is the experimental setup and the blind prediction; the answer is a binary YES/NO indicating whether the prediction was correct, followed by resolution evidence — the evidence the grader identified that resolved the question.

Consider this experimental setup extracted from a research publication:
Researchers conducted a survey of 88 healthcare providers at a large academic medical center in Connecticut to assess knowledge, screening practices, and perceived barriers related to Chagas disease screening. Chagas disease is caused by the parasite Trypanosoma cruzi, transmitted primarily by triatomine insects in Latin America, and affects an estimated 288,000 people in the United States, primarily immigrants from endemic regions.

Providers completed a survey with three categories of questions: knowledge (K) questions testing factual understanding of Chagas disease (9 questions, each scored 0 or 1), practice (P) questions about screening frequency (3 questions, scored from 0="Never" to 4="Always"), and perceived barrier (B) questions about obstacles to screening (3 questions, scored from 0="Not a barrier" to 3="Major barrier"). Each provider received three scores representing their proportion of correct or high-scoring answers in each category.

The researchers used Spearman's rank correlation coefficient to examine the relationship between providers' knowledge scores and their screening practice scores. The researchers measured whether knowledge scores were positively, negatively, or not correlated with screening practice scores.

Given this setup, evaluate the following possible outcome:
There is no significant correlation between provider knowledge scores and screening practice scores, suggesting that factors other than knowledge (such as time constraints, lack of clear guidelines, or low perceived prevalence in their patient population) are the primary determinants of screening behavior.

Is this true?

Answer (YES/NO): NO